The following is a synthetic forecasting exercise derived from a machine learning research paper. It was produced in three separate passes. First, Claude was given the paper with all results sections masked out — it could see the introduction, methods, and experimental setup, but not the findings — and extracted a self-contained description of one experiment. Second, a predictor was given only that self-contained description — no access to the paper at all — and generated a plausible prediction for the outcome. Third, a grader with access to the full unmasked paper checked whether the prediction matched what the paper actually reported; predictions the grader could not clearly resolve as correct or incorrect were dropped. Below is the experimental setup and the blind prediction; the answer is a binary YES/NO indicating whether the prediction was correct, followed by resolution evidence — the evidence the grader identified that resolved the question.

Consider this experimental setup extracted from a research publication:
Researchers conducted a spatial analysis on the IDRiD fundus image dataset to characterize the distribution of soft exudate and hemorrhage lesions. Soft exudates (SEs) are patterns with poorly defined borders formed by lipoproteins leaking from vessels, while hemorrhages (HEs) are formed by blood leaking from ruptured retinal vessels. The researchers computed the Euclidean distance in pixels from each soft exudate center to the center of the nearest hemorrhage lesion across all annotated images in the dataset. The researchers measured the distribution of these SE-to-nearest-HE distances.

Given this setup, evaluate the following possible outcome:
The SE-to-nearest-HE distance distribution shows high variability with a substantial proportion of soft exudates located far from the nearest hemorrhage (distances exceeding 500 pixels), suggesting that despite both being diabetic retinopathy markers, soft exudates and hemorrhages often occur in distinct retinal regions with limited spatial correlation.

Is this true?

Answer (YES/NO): NO